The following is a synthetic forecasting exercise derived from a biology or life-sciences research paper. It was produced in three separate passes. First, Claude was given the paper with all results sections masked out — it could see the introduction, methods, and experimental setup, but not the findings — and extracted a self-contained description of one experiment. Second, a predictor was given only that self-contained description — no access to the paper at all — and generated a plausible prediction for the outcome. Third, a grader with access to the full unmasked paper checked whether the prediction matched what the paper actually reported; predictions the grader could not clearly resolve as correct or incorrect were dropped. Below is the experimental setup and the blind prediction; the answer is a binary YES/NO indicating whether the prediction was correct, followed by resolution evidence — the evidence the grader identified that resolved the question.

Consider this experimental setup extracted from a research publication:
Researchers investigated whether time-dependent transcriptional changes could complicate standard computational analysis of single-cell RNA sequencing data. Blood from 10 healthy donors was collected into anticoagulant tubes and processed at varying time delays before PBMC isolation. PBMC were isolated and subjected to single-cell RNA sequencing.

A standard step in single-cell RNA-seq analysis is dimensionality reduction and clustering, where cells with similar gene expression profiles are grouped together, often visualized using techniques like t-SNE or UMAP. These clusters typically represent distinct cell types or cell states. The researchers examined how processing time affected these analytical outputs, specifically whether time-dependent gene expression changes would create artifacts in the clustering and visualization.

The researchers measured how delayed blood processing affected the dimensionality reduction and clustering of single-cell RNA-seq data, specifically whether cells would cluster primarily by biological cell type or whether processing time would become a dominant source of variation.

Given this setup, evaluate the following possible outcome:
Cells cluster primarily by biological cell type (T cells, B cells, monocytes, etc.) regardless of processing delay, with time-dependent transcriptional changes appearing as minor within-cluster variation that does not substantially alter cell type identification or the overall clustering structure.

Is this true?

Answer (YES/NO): NO